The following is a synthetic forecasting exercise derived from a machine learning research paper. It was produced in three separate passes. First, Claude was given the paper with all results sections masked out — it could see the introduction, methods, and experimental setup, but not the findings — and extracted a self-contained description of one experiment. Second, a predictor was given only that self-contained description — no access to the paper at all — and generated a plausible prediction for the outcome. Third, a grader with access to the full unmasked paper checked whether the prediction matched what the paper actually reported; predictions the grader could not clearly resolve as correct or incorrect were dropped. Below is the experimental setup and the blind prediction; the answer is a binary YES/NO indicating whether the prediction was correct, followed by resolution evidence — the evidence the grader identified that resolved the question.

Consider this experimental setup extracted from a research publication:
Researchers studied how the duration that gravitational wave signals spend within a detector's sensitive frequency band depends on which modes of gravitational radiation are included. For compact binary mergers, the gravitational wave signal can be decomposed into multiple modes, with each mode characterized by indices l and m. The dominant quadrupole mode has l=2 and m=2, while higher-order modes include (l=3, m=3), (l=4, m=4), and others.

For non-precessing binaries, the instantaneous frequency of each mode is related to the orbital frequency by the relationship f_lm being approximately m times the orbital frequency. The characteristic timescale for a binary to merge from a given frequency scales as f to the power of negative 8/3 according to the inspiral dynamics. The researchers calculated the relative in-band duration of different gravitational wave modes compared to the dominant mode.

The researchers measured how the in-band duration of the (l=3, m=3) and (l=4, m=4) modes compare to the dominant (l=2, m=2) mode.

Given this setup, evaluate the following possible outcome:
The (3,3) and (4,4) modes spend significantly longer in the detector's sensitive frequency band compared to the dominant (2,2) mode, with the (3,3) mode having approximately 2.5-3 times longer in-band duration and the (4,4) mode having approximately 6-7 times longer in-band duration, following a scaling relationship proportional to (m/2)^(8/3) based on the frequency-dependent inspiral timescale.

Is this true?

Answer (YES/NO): YES